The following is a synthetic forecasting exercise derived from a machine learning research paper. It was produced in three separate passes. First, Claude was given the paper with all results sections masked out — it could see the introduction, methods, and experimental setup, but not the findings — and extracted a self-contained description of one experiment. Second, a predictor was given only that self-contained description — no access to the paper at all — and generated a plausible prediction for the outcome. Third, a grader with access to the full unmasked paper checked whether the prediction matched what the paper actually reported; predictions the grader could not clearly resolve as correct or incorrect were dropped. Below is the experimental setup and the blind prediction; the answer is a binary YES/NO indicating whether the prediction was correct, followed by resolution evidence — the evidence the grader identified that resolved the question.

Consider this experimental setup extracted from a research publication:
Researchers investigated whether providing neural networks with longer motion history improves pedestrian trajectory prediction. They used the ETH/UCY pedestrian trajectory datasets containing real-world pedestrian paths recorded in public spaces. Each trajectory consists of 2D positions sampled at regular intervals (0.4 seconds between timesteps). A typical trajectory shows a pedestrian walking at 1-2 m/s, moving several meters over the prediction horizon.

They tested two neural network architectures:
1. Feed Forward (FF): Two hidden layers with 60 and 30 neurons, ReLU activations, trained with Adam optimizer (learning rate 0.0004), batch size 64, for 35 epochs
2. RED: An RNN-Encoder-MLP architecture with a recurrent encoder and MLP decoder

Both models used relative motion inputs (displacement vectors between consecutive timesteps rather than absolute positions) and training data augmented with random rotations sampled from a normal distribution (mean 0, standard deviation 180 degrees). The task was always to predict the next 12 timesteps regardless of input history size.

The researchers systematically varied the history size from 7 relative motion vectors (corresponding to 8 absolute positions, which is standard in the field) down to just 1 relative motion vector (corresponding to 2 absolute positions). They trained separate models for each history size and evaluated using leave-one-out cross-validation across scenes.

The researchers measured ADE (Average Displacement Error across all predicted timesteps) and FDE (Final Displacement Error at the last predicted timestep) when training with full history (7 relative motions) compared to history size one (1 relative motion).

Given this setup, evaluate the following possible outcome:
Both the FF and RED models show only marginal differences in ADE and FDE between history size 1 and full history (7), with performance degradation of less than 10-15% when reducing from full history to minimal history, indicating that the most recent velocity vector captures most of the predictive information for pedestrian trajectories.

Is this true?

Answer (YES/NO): NO